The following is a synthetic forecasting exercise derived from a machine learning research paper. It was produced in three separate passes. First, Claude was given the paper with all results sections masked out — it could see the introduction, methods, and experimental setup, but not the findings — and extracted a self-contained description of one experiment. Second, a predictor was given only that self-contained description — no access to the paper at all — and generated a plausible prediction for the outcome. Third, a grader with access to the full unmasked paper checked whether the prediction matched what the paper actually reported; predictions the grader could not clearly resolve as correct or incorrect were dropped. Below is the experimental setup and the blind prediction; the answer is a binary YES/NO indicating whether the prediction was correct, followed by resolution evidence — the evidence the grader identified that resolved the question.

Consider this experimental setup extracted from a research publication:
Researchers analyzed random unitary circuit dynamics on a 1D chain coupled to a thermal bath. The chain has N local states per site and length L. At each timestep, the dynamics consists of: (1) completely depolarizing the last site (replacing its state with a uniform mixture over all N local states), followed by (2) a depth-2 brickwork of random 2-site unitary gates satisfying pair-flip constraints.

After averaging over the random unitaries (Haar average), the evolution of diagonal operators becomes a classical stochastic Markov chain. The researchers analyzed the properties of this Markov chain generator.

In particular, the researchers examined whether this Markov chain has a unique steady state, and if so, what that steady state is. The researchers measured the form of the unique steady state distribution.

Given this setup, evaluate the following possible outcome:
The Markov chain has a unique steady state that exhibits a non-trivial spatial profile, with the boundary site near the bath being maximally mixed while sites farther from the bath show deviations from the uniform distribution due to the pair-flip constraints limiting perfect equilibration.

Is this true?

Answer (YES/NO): NO